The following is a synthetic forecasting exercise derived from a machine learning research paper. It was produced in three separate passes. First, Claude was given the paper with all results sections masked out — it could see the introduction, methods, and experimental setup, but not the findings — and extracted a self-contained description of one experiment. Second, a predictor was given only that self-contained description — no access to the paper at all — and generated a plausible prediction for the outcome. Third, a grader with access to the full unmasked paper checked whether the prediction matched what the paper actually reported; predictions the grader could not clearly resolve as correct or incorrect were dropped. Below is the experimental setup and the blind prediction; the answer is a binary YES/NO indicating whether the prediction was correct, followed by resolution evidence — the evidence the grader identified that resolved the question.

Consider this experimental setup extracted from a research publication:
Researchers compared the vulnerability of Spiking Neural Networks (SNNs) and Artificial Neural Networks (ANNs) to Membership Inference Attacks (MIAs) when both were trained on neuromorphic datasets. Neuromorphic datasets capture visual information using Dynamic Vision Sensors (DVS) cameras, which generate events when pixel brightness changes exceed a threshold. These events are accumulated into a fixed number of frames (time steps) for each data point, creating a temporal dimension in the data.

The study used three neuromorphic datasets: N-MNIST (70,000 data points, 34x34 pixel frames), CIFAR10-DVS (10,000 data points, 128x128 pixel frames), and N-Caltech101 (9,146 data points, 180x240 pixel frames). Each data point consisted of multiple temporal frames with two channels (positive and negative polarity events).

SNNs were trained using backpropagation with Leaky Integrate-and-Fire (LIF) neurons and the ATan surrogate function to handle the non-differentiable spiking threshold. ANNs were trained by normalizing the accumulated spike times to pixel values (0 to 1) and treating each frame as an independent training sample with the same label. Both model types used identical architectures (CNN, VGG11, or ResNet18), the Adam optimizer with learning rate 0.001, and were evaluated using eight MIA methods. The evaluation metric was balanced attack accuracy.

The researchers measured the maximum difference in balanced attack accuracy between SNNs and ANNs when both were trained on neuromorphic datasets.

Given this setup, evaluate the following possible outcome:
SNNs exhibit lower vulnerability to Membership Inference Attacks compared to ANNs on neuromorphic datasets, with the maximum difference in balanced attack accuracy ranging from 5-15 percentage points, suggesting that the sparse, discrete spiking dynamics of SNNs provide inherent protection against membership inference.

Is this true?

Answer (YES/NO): NO